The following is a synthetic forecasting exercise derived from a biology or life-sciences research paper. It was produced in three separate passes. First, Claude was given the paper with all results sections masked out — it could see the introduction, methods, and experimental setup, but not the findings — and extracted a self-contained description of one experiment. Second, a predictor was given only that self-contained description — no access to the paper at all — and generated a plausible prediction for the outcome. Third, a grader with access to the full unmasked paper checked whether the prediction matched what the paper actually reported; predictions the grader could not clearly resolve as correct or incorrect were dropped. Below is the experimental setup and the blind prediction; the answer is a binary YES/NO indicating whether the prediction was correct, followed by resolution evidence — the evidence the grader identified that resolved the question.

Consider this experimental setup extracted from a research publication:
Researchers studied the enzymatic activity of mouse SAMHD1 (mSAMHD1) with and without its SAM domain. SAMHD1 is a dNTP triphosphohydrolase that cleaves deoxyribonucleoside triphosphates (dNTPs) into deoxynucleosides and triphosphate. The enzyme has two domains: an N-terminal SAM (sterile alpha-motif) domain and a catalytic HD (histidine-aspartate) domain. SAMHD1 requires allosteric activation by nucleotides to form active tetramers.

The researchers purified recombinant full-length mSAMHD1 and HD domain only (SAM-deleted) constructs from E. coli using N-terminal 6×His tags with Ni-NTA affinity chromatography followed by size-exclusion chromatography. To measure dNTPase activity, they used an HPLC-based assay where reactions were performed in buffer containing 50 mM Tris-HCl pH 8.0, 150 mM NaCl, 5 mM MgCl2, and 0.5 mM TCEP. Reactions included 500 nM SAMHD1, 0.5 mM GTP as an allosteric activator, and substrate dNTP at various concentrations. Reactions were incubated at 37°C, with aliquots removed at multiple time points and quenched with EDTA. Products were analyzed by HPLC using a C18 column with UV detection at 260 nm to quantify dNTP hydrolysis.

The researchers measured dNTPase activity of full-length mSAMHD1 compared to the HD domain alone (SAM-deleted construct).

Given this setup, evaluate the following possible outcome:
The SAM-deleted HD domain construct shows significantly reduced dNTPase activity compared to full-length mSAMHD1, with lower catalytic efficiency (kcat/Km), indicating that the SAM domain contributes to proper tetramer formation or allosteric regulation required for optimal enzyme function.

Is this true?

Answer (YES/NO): YES